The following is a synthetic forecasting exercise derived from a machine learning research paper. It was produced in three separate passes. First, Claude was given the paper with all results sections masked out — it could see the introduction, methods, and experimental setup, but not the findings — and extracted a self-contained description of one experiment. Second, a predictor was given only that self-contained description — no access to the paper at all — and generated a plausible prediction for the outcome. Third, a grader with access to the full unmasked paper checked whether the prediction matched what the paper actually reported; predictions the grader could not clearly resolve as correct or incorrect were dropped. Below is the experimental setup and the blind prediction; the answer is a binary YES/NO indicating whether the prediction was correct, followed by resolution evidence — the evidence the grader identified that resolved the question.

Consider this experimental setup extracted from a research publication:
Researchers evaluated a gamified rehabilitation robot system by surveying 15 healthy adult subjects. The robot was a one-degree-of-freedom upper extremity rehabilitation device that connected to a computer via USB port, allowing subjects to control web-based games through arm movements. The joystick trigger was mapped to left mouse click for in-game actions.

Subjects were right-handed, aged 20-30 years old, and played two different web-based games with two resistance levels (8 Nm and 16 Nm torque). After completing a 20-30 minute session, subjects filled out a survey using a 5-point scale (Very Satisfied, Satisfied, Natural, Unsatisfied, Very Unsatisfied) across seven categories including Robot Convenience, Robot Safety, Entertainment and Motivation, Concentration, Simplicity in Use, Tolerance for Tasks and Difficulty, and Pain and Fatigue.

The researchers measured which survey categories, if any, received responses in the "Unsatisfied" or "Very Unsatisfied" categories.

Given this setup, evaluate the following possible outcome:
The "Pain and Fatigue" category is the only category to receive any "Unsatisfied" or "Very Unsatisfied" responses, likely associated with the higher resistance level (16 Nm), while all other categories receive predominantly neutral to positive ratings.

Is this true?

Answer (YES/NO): NO